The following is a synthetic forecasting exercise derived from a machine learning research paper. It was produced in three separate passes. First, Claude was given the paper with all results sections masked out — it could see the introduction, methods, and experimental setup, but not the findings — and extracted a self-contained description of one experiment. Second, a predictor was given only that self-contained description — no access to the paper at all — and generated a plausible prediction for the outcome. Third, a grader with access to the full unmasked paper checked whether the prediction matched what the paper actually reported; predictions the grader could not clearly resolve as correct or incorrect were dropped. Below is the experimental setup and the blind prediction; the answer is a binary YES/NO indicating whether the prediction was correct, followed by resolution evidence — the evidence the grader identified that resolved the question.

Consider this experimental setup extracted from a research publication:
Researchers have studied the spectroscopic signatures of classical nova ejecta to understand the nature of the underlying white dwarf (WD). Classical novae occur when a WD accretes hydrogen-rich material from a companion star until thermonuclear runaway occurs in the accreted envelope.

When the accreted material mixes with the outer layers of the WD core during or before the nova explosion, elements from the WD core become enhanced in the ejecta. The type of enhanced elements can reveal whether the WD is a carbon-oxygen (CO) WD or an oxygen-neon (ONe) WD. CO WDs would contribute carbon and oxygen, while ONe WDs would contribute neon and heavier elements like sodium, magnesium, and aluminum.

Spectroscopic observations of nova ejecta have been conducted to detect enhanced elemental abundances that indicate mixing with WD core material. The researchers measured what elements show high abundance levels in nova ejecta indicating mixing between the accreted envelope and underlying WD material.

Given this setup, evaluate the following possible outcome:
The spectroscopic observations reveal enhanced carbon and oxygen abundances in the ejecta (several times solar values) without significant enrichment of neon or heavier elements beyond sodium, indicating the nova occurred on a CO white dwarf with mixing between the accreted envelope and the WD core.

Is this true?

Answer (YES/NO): NO